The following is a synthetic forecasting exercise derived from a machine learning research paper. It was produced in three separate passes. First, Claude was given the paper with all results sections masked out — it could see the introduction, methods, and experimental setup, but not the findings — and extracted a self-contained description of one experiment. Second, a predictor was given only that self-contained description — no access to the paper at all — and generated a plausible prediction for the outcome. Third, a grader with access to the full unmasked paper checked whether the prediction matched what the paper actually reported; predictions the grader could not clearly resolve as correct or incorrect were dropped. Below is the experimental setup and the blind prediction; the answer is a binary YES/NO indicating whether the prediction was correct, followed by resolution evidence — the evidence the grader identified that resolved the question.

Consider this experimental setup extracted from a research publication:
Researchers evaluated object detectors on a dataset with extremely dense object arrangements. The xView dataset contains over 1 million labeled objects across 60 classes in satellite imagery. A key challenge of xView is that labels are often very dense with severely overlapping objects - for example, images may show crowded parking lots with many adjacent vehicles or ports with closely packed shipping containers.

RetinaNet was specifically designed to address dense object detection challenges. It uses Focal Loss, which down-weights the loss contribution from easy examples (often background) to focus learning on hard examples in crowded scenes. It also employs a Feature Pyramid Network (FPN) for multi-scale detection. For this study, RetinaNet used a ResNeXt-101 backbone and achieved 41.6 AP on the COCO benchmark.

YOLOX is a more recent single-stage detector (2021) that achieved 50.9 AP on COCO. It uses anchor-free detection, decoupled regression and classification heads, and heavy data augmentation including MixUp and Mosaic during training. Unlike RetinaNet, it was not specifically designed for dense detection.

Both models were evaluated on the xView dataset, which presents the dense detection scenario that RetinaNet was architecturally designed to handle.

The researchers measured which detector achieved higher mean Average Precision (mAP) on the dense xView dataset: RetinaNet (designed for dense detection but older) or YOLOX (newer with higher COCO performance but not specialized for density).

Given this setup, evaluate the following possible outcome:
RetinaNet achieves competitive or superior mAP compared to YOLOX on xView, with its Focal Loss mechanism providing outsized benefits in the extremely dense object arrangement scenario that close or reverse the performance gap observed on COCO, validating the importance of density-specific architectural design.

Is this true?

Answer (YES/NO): NO